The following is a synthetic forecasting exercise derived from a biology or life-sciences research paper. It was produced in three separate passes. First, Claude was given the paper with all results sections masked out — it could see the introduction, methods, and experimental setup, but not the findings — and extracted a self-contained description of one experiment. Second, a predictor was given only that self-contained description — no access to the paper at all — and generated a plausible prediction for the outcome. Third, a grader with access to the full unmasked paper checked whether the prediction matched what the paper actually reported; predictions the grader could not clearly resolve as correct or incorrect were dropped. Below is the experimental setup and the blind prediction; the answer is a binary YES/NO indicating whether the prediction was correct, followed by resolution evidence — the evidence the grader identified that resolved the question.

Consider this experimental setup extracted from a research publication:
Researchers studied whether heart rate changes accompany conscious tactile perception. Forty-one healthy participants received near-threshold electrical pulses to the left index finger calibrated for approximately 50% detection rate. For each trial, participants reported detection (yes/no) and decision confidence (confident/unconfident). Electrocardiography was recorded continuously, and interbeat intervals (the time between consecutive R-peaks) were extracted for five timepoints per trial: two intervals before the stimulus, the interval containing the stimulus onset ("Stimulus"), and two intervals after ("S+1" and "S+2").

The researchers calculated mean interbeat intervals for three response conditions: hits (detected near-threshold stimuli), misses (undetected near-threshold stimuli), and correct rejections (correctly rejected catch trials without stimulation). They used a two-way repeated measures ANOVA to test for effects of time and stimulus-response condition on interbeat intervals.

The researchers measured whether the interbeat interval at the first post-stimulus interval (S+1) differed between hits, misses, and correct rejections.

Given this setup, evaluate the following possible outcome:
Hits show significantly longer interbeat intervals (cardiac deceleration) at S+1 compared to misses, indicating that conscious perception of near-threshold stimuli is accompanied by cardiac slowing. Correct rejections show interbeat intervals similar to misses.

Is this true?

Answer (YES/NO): YES